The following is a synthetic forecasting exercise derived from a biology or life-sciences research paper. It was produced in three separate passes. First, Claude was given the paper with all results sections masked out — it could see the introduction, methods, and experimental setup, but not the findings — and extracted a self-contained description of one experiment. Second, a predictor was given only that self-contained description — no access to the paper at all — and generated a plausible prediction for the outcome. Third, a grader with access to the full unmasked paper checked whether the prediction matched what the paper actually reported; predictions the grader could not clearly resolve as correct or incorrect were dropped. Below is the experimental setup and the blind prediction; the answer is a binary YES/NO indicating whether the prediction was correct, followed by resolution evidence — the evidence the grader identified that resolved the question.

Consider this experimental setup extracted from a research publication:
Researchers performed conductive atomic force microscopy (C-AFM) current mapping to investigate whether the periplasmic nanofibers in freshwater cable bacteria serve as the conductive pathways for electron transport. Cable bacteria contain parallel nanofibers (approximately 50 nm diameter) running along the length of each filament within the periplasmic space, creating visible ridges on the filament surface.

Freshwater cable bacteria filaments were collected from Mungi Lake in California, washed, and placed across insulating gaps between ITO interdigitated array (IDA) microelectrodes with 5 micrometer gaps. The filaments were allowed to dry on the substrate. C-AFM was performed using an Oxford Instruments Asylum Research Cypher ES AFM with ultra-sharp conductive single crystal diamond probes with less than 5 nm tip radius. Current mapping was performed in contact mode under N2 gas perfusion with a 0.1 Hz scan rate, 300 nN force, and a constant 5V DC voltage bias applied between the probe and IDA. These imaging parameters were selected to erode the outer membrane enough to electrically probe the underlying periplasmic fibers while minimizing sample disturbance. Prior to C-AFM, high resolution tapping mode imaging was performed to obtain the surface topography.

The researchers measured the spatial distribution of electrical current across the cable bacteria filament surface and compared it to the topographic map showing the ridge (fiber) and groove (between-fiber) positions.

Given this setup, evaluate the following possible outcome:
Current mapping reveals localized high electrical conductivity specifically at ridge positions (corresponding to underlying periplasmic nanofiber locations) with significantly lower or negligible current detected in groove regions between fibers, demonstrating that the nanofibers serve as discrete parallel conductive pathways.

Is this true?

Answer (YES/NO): YES